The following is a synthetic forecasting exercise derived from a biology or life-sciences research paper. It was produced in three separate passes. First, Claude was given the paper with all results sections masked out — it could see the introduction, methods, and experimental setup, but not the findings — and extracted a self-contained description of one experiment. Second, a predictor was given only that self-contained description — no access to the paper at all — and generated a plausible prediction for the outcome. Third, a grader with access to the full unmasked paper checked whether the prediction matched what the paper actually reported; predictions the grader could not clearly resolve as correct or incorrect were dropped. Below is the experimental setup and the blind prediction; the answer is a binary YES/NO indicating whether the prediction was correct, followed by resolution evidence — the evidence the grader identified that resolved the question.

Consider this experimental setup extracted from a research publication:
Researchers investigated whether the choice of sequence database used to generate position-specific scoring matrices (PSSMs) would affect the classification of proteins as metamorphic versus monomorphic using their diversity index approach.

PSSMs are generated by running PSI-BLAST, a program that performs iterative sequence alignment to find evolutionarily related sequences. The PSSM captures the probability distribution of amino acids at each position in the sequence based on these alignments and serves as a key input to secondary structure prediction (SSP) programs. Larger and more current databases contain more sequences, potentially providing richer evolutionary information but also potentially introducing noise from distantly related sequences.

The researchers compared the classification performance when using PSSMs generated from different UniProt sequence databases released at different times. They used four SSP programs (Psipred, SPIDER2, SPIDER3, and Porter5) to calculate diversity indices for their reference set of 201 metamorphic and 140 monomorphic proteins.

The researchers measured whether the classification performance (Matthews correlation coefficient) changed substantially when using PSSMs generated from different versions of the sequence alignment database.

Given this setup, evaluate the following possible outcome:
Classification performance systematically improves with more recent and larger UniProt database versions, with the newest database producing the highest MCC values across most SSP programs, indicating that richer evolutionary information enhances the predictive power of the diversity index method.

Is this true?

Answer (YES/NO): NO